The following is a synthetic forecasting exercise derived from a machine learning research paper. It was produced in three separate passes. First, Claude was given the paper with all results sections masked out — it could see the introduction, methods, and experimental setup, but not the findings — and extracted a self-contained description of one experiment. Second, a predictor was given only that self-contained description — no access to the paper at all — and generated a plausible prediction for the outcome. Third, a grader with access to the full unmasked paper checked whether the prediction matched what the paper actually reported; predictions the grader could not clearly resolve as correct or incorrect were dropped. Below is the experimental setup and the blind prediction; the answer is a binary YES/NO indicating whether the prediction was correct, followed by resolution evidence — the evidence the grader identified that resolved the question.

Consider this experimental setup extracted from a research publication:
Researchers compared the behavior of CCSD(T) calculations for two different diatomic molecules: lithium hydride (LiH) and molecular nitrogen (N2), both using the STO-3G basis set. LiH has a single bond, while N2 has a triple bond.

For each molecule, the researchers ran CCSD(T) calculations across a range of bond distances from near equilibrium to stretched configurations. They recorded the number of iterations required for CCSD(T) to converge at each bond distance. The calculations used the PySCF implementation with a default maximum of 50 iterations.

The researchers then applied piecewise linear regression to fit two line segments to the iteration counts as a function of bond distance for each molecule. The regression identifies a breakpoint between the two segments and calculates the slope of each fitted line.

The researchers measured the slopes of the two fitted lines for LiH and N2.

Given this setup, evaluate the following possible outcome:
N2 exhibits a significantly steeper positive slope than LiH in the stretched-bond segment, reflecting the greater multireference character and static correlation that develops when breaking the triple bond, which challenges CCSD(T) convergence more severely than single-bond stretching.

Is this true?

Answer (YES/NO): YES